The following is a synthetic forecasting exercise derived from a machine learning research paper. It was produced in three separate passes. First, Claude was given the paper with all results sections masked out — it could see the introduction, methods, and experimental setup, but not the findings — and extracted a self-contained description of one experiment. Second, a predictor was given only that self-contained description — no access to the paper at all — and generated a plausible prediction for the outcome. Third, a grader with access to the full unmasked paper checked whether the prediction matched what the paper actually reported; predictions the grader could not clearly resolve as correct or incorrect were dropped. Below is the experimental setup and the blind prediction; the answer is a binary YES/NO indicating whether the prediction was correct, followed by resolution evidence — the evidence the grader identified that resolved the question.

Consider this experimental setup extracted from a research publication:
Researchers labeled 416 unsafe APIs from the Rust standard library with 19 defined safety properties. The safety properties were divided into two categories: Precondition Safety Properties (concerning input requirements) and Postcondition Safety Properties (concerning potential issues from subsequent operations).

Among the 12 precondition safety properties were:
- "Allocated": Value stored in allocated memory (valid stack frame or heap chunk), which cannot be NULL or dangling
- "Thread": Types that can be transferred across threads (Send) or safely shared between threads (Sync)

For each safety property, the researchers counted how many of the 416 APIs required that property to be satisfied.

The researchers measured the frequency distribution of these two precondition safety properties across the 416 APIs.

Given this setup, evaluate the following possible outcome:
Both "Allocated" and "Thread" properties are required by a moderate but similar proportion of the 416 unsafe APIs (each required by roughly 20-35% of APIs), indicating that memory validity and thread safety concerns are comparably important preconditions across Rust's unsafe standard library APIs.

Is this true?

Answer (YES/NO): NO